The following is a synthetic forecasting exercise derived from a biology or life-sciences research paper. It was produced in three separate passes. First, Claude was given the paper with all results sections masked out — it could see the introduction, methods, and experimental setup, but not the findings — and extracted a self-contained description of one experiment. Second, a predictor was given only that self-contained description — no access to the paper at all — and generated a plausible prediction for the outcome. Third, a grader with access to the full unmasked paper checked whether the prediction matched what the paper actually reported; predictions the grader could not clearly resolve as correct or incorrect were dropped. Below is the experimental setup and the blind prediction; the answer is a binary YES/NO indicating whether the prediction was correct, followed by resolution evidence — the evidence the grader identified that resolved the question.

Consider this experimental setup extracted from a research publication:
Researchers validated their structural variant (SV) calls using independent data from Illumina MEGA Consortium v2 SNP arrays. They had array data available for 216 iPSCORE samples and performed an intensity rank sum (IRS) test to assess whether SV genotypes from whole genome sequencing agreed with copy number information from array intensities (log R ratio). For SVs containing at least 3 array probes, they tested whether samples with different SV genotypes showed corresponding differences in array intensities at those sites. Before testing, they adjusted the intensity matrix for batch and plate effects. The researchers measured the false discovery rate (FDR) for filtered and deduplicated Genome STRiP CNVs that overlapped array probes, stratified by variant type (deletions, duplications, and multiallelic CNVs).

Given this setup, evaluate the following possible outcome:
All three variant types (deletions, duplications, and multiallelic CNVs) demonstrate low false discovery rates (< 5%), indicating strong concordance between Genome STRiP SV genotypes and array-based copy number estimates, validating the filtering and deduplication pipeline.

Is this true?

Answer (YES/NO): NO